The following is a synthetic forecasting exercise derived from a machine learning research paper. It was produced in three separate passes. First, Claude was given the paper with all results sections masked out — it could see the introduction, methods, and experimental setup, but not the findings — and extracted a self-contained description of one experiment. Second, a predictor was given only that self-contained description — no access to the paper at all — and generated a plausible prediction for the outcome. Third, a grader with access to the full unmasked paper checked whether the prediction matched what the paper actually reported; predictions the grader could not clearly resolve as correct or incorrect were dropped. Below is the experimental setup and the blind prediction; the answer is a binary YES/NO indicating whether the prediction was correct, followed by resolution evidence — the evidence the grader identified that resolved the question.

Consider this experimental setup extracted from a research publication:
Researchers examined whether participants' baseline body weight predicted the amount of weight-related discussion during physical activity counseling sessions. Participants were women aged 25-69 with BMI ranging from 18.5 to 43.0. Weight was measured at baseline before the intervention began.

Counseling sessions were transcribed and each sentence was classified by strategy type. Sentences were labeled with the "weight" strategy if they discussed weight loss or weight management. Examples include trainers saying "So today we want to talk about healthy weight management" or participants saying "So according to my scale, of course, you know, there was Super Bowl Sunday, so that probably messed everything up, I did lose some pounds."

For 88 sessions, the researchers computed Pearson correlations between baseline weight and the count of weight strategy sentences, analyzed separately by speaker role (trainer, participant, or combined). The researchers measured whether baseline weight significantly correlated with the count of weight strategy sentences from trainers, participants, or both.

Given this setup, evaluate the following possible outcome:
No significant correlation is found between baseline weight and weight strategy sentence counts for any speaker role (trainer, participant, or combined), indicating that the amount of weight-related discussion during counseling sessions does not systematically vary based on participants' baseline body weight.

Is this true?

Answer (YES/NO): NO